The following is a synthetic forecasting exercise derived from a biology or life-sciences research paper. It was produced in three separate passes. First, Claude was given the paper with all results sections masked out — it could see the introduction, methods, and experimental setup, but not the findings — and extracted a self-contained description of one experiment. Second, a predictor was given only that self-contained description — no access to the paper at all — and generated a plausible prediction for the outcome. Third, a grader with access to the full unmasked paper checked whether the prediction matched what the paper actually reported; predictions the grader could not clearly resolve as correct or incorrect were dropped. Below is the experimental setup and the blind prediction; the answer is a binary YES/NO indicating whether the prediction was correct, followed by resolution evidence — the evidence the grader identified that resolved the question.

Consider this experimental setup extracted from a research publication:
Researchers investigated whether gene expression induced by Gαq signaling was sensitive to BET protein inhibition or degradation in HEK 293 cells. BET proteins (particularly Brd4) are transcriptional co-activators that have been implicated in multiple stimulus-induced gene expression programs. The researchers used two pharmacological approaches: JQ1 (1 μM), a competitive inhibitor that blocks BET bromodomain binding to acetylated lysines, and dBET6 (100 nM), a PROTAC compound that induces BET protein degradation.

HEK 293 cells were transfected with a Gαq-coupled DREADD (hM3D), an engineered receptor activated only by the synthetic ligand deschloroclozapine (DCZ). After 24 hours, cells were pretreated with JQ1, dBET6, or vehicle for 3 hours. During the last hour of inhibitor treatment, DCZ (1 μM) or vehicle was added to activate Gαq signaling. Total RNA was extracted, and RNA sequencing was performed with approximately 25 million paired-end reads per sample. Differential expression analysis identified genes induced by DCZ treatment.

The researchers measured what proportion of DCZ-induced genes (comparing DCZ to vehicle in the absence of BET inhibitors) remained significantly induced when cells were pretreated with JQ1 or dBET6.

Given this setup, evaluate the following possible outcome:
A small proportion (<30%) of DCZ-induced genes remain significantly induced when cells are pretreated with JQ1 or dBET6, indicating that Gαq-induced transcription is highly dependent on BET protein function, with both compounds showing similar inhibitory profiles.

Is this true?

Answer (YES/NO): NO